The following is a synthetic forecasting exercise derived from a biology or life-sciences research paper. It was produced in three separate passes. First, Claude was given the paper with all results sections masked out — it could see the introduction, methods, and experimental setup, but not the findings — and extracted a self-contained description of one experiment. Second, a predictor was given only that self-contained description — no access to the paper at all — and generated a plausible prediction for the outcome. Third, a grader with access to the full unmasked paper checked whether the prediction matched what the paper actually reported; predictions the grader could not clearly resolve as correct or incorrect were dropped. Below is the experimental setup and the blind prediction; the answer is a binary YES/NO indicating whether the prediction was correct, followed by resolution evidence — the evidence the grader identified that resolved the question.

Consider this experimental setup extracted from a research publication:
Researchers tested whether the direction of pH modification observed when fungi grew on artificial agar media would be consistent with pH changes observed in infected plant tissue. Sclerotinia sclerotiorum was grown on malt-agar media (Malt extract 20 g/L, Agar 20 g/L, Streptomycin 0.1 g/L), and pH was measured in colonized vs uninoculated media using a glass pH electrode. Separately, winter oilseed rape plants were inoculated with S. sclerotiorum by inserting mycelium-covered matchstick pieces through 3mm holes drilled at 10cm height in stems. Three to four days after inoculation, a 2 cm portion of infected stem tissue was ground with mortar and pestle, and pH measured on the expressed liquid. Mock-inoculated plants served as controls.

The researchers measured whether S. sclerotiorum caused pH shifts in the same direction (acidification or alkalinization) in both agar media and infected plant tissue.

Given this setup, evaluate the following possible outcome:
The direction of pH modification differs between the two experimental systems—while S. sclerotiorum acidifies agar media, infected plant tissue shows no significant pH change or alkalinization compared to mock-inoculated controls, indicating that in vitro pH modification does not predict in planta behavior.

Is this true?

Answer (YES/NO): NO